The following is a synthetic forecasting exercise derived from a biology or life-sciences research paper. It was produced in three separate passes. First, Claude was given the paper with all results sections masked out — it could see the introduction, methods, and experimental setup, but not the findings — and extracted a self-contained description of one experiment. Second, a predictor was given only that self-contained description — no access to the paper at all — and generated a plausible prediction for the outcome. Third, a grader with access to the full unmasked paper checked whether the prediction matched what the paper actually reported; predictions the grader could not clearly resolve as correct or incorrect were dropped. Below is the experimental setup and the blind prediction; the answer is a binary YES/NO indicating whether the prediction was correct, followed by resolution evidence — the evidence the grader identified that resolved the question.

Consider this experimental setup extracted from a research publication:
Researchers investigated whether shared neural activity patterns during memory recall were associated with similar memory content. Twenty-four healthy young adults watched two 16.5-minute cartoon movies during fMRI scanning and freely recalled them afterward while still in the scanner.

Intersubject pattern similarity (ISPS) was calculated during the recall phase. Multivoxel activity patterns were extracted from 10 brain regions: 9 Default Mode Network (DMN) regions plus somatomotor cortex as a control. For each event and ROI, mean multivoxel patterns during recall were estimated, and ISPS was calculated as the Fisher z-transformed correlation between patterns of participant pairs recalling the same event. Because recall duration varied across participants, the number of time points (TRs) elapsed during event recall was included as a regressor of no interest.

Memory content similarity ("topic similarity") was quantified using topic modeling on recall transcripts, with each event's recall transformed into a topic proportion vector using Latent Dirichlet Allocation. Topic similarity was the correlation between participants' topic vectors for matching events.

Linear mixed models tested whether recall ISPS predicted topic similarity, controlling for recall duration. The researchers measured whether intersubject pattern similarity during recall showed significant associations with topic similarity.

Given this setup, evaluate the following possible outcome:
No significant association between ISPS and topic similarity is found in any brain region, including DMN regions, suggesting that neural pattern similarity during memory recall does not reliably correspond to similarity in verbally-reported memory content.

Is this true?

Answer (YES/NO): YES